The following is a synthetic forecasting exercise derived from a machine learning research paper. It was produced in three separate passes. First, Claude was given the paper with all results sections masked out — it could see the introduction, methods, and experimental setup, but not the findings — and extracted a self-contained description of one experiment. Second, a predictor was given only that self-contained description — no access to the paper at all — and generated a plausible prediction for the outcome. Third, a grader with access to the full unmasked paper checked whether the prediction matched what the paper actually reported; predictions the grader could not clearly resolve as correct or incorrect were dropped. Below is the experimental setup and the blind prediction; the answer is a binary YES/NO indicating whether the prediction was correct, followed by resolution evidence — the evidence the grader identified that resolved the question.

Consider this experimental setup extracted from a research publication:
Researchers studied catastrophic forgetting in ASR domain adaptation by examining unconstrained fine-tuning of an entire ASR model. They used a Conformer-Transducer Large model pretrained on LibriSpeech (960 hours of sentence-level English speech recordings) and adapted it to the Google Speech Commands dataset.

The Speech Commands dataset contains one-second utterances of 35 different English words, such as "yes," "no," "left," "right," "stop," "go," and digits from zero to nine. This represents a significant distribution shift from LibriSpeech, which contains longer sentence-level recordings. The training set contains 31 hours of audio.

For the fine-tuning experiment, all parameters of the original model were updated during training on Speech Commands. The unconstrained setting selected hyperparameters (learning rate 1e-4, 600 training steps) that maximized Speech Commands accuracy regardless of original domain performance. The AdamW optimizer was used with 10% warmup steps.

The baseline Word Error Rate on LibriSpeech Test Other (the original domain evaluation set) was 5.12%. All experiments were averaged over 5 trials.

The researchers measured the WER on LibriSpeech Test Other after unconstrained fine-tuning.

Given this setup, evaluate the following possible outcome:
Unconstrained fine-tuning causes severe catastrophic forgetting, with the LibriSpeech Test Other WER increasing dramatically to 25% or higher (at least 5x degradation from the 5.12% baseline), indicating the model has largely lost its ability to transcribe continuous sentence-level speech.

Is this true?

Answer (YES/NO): YES